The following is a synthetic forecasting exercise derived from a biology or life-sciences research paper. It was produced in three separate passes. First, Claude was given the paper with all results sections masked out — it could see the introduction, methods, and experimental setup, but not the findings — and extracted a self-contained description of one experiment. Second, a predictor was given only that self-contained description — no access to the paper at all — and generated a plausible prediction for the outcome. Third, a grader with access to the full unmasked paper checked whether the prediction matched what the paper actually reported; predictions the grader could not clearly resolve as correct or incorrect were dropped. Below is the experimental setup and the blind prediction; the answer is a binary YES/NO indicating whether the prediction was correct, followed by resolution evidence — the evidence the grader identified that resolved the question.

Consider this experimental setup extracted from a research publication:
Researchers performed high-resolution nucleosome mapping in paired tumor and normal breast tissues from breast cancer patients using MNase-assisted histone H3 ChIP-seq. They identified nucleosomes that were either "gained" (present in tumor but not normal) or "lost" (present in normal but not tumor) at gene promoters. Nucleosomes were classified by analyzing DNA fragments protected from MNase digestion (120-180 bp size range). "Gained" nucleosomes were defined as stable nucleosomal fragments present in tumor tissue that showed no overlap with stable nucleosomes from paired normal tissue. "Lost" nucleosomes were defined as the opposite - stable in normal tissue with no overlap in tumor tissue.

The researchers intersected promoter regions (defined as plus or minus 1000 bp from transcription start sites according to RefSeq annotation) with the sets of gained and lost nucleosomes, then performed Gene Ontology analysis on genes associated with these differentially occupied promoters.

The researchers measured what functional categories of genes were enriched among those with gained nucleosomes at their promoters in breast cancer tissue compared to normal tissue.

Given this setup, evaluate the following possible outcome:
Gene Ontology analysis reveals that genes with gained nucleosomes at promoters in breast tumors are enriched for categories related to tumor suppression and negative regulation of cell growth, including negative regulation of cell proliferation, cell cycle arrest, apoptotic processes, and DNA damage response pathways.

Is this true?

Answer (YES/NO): NO